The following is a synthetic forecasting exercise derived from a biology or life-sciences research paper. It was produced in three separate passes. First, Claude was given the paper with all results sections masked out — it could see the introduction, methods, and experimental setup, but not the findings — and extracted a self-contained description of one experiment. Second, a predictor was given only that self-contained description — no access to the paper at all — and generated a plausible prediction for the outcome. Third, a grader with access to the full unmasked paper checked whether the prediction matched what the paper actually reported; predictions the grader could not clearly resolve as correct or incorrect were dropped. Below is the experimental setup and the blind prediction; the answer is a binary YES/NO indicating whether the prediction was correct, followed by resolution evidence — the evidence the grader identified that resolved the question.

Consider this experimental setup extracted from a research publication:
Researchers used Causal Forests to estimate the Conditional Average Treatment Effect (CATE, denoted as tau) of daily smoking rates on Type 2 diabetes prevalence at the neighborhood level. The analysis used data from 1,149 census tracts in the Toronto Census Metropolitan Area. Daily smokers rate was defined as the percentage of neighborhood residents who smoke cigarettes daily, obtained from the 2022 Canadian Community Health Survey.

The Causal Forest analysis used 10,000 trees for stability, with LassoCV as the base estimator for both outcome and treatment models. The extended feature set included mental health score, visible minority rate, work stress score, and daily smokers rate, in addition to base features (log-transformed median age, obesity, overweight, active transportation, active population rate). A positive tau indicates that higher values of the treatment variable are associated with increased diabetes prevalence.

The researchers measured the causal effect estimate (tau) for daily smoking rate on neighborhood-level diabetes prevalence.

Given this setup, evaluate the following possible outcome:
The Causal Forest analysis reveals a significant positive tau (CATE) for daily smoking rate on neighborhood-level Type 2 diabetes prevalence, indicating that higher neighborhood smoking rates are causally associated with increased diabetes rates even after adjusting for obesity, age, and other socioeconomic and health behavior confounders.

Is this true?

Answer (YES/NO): YES